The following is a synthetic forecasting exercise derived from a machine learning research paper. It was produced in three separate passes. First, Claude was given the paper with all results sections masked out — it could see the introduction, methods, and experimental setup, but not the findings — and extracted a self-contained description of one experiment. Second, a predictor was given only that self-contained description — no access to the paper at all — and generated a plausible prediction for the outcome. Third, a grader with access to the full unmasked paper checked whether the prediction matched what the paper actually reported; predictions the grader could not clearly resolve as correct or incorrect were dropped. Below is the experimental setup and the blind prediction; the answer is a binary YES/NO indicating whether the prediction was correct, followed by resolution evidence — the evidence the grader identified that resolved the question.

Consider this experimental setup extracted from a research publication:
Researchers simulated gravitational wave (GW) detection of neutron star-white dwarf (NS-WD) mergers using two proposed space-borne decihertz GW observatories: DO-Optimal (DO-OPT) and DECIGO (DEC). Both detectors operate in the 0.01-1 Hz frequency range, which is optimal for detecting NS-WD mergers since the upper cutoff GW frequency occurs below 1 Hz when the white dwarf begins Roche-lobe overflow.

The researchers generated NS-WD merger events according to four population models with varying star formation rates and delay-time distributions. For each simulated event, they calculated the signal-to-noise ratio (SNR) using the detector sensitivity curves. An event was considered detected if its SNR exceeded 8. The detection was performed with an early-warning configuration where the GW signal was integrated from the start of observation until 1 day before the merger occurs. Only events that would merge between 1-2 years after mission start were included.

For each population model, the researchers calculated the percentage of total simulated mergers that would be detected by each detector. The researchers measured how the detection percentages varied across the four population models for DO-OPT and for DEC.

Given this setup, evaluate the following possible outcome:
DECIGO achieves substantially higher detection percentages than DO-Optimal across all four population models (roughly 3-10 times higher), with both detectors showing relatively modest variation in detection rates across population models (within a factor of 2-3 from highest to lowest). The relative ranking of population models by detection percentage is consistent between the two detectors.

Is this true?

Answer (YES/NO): NO